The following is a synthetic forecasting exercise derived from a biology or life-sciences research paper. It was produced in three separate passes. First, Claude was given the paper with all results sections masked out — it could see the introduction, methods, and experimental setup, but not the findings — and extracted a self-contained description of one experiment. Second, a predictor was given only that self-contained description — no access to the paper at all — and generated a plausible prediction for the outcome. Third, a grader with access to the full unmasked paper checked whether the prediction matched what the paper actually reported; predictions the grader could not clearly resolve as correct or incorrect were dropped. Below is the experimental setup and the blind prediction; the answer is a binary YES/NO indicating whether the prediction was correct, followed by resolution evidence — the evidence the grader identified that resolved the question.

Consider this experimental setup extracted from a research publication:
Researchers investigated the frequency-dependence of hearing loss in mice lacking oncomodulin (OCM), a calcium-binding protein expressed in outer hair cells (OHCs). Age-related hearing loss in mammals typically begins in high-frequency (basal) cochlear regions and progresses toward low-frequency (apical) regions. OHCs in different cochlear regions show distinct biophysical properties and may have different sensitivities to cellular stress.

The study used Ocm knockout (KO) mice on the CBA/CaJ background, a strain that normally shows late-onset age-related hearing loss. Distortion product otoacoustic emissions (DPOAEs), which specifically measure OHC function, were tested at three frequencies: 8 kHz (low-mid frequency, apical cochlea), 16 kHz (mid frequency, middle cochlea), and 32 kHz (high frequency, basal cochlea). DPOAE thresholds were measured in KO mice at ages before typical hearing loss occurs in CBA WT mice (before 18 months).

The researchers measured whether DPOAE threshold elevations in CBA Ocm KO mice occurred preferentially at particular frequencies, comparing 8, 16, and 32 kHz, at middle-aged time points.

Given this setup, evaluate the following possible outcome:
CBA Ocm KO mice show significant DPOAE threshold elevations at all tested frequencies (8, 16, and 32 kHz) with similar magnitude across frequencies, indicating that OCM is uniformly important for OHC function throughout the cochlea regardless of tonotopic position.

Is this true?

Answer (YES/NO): NO